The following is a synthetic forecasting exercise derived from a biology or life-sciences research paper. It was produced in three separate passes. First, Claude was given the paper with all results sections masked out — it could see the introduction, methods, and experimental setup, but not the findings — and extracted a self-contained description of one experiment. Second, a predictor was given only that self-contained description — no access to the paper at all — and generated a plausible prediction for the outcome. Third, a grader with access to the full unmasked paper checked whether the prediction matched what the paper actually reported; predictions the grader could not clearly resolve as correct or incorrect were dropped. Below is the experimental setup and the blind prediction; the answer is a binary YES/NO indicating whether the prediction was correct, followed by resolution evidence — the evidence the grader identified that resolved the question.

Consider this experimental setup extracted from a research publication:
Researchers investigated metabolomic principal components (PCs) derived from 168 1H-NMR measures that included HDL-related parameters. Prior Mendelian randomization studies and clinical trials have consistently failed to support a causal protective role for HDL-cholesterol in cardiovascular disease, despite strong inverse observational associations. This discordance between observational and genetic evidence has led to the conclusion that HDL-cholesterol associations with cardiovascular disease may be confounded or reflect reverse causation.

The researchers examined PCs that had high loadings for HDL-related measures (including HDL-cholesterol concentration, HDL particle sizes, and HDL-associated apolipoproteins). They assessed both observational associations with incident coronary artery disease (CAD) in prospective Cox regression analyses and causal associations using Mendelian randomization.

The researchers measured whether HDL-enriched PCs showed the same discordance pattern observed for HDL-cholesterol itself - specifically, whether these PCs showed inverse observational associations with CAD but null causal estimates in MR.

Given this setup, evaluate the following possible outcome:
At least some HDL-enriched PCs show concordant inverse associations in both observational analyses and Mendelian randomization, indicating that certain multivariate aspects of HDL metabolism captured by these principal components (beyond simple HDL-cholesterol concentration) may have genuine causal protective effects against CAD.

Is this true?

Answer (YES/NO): NO